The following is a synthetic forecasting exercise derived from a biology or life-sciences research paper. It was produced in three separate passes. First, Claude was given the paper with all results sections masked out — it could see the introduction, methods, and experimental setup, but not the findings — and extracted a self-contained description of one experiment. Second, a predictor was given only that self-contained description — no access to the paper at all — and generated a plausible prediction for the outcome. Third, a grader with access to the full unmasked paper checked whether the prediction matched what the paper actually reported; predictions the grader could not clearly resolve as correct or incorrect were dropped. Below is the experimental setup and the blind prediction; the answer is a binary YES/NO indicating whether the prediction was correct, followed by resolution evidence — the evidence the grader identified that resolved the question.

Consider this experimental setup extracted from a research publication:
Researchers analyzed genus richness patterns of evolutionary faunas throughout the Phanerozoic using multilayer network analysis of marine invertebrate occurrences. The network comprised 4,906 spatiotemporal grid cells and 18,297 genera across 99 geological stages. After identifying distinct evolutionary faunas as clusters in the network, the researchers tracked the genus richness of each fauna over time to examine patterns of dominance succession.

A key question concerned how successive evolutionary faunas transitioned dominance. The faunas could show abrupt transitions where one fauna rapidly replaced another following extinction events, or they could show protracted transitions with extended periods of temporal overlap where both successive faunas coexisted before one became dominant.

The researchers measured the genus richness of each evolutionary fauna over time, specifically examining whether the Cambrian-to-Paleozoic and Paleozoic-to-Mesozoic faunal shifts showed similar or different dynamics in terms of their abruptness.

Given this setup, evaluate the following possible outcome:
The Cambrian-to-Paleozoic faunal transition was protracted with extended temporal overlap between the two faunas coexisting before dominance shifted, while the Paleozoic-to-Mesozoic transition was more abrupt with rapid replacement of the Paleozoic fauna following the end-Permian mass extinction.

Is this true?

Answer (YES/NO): NO